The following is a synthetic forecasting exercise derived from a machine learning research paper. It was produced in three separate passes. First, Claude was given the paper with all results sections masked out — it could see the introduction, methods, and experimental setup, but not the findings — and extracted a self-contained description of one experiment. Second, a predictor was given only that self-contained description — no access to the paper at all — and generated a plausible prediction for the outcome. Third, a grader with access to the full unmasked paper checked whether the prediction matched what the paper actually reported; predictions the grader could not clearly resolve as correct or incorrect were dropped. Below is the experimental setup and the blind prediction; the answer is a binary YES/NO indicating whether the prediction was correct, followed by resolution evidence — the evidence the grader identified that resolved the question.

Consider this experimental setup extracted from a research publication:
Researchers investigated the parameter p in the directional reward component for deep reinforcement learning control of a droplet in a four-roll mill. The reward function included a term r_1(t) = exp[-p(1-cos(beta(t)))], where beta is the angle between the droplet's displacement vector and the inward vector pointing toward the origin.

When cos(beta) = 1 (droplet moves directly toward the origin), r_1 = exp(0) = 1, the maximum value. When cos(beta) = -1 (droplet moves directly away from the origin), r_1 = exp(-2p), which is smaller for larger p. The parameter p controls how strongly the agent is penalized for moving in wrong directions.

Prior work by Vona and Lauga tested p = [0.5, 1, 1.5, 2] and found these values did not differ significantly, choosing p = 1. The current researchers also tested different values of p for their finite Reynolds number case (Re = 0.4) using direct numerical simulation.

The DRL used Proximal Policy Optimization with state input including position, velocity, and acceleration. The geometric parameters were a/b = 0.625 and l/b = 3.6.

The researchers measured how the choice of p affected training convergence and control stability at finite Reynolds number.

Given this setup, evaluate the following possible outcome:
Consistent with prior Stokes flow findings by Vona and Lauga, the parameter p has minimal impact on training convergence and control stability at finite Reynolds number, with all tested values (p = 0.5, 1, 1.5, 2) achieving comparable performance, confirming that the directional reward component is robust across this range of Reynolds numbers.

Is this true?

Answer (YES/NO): NO